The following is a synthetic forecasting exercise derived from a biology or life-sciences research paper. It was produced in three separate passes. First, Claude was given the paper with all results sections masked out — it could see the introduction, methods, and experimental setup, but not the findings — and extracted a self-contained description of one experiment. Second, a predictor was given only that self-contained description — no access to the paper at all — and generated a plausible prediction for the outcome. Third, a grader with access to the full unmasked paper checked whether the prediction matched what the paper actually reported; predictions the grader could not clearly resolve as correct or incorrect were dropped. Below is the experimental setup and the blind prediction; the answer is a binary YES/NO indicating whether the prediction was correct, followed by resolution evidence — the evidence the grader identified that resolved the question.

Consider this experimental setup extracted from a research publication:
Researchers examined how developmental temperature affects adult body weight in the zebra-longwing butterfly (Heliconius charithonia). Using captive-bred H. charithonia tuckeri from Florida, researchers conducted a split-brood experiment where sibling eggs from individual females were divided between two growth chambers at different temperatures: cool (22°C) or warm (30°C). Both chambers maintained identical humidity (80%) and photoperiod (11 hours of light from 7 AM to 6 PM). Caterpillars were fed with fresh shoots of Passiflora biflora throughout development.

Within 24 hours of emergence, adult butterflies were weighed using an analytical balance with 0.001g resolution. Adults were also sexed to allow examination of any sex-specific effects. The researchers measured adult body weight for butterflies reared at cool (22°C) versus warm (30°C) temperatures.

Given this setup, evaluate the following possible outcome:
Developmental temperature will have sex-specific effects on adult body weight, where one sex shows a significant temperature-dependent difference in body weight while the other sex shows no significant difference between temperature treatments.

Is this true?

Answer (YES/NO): NO